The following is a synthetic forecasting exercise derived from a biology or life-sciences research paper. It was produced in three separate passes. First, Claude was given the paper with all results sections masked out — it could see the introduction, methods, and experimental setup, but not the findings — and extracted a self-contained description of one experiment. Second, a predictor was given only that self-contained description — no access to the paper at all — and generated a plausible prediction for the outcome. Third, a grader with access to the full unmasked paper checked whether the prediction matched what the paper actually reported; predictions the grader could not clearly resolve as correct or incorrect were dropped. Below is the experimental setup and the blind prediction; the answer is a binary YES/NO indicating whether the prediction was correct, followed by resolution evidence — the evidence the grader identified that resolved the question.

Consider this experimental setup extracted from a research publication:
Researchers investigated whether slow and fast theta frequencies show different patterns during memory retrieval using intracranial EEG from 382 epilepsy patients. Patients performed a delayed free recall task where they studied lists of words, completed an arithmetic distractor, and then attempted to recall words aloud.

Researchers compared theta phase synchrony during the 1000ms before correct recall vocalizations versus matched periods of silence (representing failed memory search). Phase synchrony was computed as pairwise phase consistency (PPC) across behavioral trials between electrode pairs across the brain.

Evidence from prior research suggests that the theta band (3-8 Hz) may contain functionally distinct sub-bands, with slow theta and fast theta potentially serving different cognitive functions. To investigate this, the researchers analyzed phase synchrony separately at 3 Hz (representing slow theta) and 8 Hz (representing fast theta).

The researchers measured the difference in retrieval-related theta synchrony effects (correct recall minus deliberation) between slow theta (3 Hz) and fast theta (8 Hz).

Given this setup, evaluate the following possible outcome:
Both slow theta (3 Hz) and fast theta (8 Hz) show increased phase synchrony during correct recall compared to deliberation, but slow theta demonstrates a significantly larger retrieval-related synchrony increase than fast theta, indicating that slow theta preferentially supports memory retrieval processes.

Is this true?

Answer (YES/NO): YES